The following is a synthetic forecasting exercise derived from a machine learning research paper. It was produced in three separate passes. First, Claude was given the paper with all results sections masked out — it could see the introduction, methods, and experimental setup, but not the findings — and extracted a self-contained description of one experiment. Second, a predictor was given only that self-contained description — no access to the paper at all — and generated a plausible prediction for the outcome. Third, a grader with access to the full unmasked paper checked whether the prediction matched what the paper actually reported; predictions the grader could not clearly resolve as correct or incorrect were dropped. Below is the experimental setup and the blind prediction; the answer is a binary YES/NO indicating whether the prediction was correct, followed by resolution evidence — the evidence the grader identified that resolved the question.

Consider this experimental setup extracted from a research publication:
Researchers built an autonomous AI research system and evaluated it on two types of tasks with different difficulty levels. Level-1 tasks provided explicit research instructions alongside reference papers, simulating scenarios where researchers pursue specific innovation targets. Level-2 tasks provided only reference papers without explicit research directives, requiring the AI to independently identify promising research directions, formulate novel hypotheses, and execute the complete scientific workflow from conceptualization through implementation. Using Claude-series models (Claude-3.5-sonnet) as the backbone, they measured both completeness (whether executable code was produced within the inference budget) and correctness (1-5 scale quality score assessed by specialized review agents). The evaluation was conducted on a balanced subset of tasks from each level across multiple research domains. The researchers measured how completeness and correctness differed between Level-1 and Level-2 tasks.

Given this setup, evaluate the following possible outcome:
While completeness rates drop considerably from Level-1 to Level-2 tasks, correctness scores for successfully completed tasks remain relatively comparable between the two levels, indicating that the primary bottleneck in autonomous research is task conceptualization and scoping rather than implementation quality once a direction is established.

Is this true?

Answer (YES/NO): NO